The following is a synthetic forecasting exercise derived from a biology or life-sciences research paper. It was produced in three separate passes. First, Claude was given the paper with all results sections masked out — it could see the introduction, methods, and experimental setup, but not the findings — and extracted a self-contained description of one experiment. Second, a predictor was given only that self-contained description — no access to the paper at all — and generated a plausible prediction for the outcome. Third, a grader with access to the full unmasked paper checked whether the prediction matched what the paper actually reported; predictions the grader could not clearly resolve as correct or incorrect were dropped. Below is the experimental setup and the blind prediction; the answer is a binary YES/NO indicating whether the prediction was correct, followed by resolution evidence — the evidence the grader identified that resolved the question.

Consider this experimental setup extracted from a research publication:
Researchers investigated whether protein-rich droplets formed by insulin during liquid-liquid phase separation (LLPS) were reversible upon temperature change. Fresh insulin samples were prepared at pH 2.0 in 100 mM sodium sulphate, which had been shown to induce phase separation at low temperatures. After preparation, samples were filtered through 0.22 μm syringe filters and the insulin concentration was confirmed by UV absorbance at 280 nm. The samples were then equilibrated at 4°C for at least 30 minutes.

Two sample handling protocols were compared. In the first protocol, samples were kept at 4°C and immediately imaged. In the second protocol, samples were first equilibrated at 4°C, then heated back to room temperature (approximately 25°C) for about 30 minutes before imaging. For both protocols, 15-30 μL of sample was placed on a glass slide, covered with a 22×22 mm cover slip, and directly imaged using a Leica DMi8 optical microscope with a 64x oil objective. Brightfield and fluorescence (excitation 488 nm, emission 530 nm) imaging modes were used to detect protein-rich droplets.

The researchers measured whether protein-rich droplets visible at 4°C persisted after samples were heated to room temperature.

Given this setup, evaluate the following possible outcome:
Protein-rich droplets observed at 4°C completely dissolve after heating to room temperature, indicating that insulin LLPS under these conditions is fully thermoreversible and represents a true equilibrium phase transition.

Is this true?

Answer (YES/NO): YES